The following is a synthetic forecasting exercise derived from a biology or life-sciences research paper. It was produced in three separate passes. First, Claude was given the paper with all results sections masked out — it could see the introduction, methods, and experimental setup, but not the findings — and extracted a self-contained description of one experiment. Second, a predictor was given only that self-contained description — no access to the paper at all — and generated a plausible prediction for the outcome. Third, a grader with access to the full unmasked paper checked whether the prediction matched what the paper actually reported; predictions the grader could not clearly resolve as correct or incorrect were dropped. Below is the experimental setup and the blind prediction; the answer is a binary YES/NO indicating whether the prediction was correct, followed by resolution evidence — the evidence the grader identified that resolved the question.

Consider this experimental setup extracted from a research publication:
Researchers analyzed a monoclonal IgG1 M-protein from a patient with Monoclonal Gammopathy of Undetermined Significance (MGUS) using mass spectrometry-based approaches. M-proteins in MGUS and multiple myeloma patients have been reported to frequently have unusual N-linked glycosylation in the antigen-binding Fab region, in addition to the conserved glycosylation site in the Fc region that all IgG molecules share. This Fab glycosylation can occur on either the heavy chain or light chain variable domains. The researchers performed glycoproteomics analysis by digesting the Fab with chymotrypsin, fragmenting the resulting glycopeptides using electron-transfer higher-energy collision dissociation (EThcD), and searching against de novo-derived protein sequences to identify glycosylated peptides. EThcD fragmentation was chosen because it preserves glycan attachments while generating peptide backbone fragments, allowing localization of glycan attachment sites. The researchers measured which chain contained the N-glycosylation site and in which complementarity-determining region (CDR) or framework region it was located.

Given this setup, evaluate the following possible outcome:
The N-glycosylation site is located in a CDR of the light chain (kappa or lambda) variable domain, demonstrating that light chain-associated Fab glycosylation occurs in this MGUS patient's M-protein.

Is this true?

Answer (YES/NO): NO